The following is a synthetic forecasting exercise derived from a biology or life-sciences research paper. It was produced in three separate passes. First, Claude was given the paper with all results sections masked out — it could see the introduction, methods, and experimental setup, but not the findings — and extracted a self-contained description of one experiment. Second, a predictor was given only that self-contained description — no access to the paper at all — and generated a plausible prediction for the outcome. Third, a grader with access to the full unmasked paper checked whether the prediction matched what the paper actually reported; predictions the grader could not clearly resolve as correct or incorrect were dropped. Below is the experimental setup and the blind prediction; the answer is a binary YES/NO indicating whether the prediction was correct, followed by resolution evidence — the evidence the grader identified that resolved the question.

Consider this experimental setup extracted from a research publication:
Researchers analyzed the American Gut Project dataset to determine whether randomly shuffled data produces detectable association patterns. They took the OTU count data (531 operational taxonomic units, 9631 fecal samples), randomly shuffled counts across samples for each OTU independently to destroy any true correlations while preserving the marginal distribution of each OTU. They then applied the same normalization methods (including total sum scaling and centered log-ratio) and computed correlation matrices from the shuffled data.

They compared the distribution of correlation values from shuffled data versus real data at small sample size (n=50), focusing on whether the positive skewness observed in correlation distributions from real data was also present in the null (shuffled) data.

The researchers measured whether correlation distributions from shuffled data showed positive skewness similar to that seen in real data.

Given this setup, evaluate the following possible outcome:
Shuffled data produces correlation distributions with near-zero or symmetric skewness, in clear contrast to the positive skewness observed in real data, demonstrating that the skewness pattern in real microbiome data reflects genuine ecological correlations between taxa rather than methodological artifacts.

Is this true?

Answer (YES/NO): NO